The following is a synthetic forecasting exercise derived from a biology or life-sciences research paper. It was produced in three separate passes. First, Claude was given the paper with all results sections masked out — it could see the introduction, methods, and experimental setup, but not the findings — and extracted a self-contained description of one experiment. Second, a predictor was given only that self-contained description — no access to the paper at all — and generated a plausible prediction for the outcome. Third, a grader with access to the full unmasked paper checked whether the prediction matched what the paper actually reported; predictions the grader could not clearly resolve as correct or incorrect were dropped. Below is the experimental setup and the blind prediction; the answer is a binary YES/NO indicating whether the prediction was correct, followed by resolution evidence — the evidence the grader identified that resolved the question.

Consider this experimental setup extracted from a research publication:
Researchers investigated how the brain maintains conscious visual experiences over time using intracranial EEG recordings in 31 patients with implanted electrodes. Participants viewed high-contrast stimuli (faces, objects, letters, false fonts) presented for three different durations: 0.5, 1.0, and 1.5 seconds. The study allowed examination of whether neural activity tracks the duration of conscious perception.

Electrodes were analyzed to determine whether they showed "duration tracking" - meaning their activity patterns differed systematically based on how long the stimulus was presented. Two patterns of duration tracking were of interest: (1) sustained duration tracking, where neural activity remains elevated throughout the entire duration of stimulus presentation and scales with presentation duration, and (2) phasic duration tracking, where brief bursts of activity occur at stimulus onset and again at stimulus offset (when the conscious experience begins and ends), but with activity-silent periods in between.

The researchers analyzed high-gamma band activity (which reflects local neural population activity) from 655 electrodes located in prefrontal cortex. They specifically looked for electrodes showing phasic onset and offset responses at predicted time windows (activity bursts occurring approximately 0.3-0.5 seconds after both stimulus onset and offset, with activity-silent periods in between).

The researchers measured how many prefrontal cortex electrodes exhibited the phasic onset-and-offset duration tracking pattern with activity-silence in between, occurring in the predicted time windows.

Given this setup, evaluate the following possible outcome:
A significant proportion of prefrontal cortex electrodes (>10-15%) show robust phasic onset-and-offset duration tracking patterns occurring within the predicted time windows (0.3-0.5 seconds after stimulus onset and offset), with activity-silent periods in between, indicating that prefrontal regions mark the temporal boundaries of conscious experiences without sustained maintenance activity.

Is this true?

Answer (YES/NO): NO